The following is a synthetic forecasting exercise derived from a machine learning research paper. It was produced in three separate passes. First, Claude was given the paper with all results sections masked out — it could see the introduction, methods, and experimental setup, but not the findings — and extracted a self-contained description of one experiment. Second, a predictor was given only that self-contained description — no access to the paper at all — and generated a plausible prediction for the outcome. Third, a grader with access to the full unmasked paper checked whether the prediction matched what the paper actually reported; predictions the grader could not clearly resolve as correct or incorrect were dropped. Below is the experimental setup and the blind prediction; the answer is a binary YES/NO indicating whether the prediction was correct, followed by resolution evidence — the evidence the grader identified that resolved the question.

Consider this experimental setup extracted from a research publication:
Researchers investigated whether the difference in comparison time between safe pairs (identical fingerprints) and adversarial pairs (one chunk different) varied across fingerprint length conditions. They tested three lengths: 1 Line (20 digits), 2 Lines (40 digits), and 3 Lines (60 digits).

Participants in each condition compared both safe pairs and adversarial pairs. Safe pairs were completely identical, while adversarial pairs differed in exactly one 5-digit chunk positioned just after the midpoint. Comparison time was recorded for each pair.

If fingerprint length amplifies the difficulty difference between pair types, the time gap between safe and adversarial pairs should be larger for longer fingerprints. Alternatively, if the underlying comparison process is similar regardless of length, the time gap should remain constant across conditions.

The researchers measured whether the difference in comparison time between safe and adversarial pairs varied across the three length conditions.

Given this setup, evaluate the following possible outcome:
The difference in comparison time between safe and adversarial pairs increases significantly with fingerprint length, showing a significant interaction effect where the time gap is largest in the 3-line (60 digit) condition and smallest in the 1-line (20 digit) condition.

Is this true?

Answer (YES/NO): NO